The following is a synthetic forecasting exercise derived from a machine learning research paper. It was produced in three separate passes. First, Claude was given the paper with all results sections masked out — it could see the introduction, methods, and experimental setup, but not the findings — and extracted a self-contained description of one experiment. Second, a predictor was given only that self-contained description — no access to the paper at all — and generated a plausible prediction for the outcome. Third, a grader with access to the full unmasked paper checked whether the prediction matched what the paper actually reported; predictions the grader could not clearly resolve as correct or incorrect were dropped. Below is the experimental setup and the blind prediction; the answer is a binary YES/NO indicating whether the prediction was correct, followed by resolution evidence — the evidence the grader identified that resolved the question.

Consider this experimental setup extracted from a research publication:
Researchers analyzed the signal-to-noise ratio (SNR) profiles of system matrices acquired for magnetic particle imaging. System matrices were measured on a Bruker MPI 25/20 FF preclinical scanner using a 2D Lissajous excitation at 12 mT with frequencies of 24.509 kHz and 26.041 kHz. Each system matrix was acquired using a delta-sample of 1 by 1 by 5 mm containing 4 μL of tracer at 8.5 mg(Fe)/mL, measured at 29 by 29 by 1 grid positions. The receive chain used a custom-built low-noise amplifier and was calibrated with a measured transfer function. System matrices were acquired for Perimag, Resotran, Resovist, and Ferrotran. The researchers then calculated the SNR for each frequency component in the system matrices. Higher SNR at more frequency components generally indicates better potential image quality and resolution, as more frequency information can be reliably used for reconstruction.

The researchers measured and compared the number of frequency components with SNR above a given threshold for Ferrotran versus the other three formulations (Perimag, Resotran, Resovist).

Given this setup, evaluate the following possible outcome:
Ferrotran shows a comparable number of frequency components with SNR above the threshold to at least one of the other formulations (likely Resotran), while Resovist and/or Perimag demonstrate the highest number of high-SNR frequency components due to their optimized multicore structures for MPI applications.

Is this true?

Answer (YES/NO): NO